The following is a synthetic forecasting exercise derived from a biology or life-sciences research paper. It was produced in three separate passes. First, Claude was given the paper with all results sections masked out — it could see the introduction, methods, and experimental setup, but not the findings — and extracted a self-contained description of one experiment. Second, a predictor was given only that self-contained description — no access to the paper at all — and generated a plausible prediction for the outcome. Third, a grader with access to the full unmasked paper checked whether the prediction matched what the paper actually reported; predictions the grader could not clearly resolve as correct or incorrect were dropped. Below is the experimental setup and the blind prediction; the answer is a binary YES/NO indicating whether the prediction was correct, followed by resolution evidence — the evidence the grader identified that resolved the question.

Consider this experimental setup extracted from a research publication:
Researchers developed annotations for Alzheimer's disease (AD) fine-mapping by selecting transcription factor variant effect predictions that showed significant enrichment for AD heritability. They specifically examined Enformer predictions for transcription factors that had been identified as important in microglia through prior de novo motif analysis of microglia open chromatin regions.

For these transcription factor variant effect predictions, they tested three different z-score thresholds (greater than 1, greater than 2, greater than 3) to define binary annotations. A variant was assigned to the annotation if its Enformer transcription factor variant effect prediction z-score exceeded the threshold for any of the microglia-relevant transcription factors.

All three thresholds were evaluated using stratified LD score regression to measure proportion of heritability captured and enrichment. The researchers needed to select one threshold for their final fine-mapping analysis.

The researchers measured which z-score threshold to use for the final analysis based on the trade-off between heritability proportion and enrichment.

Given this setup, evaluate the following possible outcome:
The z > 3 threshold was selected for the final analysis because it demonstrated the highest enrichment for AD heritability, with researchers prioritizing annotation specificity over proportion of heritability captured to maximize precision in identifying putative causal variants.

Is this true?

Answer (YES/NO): NO